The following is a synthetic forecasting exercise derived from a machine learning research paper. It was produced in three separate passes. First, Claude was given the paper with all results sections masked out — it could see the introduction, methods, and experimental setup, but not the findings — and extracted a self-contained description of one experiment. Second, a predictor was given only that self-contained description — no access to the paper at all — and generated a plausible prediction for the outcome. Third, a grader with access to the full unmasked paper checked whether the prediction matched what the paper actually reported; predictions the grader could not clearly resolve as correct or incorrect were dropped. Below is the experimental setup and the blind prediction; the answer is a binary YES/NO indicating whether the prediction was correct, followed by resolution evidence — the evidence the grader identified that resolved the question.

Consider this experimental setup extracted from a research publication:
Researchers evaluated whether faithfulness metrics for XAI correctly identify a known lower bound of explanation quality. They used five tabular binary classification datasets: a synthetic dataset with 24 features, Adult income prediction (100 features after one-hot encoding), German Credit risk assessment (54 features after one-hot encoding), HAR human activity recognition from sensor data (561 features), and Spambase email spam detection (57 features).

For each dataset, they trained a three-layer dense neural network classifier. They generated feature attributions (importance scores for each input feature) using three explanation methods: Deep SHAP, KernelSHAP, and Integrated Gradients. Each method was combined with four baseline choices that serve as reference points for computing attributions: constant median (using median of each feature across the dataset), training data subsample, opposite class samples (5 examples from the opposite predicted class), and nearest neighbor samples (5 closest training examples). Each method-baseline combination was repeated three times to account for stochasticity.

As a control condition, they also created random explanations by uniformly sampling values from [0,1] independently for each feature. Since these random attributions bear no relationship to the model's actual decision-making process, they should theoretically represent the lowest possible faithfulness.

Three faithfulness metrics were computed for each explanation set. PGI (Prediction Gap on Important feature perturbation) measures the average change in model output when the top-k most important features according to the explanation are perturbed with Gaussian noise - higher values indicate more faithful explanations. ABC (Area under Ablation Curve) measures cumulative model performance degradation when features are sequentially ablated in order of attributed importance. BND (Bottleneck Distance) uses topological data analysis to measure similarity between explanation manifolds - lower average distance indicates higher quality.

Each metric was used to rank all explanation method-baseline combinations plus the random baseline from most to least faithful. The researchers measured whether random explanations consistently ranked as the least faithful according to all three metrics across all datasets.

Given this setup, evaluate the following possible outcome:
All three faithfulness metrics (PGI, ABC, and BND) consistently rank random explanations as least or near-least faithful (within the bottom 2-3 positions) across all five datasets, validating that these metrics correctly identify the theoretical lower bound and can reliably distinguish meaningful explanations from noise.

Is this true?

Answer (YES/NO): NO